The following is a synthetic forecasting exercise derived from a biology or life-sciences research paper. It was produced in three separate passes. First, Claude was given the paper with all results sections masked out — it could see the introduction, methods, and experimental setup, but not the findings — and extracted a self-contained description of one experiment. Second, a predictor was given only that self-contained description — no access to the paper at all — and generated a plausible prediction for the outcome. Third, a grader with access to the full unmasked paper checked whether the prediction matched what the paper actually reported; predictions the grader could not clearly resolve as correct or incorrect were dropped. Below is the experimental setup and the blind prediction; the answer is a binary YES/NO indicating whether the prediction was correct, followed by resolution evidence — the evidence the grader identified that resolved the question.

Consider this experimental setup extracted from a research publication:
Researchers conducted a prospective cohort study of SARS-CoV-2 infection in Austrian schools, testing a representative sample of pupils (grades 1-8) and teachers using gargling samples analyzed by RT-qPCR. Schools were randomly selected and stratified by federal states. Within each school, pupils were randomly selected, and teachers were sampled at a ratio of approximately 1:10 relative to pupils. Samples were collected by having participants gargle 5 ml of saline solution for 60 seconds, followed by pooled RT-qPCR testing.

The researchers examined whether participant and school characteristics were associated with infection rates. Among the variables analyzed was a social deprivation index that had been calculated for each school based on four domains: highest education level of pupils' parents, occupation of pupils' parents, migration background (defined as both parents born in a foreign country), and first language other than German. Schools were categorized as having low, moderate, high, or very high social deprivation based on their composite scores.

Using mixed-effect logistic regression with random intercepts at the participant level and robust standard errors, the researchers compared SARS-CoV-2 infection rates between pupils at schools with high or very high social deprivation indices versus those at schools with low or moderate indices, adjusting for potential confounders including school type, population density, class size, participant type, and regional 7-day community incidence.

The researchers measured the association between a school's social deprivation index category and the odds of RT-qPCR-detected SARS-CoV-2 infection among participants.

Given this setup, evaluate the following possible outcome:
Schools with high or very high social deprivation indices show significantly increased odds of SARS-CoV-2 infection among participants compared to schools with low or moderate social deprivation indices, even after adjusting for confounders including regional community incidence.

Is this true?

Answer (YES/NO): YES